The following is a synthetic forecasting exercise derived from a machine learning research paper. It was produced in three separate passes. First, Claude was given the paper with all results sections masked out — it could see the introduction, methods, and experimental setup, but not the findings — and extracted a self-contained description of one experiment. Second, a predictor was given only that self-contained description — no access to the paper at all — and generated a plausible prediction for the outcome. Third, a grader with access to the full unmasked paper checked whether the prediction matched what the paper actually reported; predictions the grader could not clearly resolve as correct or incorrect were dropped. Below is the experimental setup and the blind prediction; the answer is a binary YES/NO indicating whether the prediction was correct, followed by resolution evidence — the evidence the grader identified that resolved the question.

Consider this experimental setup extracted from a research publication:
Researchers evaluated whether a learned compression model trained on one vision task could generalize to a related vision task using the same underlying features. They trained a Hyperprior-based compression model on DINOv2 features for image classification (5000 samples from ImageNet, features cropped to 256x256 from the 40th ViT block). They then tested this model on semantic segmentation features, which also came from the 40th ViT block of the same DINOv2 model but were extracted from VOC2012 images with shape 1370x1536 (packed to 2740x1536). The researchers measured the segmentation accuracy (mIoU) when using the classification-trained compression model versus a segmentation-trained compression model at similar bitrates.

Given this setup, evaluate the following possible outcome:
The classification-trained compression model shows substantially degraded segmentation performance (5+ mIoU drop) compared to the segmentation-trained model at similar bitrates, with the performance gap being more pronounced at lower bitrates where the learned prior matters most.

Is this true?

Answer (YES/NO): NO